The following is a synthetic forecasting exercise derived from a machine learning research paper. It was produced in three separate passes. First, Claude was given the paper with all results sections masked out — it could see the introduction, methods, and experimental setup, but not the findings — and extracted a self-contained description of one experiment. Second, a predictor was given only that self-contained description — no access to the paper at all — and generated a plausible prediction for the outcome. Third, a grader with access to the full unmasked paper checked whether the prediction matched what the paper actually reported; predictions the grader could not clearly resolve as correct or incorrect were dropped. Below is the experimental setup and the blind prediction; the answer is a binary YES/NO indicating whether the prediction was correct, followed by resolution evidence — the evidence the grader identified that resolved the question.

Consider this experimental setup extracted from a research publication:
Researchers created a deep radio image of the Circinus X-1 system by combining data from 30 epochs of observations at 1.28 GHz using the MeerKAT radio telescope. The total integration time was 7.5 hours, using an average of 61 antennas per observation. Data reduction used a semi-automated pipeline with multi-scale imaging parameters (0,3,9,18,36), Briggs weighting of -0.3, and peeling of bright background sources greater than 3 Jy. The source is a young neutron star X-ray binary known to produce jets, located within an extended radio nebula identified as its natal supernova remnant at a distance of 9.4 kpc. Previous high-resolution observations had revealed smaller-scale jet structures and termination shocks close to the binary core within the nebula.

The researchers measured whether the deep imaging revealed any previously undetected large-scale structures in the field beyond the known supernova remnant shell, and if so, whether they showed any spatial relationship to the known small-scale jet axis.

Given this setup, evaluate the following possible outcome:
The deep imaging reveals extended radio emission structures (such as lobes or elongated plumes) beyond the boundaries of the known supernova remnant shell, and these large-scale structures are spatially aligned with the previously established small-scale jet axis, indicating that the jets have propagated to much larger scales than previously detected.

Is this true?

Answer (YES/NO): YES